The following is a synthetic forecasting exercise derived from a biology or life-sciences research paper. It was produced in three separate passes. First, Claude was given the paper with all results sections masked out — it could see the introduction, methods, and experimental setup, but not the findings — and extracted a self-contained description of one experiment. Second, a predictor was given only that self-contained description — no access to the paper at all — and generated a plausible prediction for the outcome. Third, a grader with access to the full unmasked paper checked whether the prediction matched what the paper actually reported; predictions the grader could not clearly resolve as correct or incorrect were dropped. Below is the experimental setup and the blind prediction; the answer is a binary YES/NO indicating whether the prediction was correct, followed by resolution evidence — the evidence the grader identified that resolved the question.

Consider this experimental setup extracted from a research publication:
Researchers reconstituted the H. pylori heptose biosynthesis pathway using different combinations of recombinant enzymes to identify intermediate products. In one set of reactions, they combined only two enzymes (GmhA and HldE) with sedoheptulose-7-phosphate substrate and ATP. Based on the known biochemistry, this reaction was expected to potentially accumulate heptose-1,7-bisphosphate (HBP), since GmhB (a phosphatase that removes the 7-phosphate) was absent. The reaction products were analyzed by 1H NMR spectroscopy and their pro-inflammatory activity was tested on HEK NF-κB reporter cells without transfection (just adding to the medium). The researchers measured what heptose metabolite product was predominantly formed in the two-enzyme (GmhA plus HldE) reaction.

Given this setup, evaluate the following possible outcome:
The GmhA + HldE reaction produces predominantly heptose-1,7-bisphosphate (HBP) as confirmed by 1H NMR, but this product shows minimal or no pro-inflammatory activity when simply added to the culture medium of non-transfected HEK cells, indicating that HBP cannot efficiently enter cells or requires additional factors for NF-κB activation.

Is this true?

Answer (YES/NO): NO